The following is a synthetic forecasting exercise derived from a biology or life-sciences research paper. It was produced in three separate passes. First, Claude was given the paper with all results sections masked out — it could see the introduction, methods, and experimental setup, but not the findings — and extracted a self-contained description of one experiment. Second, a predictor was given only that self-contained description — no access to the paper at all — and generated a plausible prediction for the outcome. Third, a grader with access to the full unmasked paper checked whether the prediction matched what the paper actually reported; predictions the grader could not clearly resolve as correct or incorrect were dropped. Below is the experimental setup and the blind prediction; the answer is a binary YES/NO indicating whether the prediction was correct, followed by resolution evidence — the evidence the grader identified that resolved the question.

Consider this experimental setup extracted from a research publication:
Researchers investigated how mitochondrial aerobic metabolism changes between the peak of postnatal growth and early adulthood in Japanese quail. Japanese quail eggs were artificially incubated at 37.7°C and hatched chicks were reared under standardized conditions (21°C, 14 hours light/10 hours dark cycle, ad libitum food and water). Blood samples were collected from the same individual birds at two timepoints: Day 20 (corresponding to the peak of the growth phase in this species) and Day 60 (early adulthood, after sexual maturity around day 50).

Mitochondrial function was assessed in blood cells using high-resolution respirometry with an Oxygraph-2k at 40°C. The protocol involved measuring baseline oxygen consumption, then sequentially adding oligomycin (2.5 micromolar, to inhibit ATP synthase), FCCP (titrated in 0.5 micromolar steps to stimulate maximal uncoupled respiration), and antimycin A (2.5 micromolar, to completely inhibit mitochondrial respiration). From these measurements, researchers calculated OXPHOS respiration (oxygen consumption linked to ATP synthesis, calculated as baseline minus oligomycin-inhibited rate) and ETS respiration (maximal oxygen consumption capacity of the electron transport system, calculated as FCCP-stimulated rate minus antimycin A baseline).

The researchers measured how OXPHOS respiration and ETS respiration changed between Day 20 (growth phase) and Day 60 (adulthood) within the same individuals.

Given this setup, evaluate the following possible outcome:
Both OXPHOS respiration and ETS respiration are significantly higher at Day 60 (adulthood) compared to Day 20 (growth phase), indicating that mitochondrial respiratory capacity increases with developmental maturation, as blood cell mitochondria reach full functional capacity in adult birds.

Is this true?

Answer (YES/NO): NO